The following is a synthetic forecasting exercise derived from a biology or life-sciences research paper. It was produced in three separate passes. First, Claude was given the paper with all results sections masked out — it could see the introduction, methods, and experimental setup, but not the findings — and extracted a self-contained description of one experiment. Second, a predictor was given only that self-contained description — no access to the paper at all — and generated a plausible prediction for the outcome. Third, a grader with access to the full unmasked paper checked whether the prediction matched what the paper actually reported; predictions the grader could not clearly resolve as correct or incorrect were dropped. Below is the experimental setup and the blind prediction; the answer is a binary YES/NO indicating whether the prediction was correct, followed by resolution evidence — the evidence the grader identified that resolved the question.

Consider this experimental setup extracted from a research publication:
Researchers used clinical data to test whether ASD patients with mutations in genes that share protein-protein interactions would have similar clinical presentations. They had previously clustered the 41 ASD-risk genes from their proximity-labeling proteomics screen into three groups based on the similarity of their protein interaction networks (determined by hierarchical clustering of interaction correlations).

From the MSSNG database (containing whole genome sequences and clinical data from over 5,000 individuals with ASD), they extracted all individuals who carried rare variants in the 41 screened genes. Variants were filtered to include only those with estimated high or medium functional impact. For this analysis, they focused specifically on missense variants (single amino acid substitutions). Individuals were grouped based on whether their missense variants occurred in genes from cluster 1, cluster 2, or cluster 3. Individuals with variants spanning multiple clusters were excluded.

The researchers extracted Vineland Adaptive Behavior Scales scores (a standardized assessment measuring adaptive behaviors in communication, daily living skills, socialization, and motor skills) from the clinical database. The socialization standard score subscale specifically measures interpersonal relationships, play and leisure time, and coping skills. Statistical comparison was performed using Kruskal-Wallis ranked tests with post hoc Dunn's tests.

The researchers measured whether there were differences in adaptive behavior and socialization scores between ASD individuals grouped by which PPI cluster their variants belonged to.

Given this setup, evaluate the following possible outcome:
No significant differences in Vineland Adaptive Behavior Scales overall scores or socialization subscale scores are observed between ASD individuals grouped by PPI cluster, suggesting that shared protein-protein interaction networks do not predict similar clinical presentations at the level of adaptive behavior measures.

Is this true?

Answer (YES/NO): NO